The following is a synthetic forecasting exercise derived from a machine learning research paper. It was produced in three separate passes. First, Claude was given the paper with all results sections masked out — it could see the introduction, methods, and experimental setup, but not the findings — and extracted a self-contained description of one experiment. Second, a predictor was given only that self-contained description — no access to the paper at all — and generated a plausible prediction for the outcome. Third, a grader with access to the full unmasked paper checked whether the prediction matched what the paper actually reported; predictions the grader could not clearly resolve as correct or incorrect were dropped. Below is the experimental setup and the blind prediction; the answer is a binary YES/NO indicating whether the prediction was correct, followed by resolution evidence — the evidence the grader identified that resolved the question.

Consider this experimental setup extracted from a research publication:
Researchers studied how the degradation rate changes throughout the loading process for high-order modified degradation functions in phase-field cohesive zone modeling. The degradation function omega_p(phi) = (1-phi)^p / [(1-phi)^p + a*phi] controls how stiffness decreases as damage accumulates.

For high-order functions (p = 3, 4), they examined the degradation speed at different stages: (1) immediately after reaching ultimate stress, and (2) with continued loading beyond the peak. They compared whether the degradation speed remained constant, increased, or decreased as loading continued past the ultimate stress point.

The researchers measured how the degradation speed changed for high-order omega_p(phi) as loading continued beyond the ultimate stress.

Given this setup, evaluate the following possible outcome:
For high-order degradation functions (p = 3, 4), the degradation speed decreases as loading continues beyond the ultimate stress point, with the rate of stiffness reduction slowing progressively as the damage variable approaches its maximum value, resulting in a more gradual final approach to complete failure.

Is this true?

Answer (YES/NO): YES